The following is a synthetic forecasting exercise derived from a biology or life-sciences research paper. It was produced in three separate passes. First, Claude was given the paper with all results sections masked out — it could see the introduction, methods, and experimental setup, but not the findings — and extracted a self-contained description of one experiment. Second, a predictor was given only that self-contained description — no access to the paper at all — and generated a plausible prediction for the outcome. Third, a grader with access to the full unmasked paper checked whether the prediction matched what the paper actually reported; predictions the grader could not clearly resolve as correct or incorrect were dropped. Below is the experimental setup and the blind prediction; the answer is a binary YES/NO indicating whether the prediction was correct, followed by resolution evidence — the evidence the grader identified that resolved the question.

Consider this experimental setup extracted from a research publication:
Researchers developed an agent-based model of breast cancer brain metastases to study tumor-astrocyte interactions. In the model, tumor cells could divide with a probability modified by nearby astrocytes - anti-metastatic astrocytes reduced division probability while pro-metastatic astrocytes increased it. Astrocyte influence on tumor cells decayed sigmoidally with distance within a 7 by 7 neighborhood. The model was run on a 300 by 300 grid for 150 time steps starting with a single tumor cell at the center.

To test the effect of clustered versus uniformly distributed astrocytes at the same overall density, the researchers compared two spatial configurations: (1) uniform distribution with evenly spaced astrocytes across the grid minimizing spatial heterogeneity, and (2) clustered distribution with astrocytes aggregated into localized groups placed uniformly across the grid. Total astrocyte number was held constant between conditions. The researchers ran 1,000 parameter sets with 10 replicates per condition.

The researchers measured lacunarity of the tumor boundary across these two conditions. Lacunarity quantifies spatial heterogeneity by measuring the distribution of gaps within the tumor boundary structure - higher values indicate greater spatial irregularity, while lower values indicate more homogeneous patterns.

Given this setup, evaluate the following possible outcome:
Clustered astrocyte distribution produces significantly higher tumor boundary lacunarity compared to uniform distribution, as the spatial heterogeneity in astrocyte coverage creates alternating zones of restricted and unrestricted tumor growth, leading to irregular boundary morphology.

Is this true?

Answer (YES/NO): YES